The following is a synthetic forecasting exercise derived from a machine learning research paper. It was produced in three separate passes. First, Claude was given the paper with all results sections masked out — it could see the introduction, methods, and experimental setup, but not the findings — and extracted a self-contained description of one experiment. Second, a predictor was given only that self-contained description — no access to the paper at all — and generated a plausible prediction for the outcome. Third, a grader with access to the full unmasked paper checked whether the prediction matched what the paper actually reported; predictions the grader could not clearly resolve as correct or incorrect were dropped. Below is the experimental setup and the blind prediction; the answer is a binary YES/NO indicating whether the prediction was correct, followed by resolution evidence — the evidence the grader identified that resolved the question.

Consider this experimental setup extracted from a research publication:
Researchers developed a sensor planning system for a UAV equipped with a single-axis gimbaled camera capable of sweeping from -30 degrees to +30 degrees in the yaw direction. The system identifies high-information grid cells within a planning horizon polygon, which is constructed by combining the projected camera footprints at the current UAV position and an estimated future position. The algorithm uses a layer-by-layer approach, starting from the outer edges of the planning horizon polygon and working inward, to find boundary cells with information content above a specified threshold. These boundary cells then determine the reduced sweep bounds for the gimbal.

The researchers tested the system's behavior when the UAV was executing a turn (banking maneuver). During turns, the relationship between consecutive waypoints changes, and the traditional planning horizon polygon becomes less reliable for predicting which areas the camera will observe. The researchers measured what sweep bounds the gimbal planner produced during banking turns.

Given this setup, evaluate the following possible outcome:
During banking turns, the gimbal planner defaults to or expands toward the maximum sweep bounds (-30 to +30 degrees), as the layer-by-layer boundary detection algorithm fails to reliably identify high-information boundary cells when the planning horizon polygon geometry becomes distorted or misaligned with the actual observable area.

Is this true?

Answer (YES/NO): YES